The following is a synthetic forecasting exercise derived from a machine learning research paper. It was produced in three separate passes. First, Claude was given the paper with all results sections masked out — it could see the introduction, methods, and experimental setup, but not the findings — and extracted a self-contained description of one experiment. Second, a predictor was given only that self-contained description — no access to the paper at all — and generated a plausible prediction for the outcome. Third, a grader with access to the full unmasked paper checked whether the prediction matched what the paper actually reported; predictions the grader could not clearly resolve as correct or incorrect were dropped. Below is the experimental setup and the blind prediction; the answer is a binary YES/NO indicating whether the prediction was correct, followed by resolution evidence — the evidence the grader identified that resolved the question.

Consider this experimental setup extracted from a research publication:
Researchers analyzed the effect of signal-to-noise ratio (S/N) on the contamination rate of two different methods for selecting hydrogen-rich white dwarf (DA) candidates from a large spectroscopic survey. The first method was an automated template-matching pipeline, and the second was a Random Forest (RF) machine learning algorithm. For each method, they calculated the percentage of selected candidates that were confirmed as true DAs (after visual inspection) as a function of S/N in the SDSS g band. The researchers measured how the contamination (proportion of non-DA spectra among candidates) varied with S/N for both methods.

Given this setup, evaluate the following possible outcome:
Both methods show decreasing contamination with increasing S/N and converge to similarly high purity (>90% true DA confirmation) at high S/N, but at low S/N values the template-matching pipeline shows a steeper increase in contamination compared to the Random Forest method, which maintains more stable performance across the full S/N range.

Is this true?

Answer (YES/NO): NO